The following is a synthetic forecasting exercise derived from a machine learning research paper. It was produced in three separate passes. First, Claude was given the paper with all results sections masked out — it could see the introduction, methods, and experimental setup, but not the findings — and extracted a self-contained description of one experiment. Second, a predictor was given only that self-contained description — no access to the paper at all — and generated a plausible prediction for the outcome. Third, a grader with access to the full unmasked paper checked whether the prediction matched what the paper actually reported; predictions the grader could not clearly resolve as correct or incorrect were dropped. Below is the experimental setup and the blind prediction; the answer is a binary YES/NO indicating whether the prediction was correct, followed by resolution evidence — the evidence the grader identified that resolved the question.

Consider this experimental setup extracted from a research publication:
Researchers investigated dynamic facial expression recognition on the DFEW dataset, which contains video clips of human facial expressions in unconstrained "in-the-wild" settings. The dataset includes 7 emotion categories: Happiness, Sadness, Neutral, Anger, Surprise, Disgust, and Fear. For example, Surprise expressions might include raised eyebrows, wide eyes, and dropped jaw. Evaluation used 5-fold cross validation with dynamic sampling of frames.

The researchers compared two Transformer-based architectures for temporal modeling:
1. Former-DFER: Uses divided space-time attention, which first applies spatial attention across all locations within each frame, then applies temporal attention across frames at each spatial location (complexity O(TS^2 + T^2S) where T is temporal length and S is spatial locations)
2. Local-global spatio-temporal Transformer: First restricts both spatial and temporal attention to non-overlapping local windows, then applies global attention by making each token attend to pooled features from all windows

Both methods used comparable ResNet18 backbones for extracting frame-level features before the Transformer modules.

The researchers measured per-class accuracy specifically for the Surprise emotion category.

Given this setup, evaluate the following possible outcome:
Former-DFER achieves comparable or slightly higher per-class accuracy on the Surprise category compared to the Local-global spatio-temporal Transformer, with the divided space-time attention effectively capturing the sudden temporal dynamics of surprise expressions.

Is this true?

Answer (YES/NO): YES